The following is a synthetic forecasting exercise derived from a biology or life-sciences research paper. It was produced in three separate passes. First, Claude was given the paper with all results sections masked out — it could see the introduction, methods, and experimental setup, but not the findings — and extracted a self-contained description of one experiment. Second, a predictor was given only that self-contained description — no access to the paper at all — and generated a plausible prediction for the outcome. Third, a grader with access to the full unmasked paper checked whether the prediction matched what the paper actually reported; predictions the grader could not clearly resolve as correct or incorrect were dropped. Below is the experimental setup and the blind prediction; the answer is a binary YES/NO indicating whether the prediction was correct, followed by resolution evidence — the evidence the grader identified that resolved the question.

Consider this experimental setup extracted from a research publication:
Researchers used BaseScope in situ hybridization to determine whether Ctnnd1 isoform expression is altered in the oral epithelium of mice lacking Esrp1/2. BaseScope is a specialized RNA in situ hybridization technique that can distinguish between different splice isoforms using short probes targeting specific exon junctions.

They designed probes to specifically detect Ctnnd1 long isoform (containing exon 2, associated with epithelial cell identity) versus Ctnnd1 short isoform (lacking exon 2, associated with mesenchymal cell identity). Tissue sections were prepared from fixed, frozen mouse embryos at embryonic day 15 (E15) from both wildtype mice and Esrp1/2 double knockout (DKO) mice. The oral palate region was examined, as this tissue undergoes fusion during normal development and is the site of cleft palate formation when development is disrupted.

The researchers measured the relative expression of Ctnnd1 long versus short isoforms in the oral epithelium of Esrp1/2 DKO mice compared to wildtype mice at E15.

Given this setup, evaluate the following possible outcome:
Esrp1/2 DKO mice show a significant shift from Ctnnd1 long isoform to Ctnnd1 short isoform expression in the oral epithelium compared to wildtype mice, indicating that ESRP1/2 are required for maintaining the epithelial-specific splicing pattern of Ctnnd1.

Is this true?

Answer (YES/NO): NO